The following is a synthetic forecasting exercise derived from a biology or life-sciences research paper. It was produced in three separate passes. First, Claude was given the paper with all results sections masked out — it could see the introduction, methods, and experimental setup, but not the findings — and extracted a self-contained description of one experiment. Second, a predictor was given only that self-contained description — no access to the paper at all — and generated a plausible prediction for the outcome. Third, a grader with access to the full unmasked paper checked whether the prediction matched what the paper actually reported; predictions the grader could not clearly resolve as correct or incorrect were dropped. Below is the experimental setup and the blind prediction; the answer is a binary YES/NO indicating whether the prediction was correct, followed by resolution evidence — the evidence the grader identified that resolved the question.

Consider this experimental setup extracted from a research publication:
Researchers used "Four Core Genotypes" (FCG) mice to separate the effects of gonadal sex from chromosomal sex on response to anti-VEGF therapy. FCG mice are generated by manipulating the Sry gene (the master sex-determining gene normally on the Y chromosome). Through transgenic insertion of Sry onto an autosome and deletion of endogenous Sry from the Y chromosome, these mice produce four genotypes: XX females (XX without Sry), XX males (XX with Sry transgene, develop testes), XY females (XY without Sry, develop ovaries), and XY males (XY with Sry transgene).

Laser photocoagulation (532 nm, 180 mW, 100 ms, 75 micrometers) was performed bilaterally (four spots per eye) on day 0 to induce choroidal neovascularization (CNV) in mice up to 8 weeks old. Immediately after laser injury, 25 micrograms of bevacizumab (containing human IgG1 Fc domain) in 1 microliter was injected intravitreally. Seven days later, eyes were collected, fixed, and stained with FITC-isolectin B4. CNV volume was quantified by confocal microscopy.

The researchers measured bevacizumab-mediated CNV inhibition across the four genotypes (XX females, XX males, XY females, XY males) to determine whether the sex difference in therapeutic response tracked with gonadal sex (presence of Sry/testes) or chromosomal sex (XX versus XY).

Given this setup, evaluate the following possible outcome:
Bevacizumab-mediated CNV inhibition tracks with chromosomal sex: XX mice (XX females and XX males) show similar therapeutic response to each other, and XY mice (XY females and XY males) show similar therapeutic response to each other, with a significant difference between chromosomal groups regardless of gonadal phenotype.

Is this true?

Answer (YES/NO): NO